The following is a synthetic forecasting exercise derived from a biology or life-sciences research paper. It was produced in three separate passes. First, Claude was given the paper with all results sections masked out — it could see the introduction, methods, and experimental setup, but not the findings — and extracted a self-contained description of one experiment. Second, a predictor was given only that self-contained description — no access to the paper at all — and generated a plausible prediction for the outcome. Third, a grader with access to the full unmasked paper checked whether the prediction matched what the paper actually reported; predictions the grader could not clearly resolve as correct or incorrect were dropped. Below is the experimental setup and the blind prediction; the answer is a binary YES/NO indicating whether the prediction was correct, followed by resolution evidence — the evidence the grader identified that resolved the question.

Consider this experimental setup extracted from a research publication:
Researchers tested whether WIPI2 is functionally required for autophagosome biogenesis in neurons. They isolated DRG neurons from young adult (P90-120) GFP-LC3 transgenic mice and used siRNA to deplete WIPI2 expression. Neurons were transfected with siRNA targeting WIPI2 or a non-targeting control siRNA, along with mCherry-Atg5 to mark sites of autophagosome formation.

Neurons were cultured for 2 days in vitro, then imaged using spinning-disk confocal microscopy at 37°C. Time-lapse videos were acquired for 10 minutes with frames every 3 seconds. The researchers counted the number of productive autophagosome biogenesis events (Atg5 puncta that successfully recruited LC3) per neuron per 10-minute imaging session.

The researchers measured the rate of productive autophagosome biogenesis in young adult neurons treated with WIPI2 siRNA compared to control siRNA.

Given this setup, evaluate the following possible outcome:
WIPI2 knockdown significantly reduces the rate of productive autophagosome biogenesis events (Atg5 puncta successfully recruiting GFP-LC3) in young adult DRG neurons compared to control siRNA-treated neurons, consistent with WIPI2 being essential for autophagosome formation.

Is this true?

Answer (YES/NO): YES